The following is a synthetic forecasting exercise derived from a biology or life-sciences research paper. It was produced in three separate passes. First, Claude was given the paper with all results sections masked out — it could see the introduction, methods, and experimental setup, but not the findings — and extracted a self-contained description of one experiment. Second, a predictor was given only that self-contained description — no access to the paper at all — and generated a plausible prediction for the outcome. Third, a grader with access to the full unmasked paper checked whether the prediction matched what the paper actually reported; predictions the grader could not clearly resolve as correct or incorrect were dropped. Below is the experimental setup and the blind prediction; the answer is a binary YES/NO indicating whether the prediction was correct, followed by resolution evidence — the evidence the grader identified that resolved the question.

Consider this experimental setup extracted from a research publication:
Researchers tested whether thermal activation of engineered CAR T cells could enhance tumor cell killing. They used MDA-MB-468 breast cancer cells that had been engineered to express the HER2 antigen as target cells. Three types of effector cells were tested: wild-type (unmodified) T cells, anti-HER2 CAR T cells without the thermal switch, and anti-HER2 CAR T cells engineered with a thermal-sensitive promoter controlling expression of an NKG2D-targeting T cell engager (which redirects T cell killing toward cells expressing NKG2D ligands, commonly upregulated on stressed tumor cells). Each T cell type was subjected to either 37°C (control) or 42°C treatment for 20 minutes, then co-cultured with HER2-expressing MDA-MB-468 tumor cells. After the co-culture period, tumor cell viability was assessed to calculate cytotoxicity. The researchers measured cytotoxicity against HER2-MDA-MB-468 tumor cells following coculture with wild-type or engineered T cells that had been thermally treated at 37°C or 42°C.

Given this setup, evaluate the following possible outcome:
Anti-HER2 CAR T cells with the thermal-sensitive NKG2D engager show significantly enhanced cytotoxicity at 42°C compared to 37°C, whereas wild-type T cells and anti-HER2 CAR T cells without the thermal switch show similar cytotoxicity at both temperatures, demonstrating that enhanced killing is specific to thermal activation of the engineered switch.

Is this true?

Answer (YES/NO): YES